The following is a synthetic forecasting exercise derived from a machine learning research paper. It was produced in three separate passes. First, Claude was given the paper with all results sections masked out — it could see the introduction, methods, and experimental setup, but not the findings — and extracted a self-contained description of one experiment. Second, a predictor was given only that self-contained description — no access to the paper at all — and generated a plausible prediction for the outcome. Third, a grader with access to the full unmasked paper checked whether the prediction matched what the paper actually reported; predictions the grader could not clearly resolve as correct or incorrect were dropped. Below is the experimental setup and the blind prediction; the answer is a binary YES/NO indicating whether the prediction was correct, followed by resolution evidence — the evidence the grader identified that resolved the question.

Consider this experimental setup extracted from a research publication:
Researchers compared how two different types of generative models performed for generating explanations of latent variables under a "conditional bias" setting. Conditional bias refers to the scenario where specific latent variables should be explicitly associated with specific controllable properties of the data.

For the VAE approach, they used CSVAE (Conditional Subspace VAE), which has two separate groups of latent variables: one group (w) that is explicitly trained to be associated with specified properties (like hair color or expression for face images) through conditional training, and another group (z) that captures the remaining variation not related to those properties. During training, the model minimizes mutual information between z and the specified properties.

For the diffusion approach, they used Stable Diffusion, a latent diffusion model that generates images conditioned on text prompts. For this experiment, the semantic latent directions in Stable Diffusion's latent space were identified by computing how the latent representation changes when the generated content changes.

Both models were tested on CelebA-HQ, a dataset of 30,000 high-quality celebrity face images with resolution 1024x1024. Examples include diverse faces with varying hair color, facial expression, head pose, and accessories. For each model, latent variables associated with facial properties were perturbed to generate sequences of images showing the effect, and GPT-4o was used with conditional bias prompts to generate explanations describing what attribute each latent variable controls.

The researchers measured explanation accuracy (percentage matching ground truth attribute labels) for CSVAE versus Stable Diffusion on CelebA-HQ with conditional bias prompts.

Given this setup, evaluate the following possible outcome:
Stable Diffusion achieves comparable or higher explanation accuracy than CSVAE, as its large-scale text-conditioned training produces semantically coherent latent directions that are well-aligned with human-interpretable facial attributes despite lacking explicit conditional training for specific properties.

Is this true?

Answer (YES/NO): NO